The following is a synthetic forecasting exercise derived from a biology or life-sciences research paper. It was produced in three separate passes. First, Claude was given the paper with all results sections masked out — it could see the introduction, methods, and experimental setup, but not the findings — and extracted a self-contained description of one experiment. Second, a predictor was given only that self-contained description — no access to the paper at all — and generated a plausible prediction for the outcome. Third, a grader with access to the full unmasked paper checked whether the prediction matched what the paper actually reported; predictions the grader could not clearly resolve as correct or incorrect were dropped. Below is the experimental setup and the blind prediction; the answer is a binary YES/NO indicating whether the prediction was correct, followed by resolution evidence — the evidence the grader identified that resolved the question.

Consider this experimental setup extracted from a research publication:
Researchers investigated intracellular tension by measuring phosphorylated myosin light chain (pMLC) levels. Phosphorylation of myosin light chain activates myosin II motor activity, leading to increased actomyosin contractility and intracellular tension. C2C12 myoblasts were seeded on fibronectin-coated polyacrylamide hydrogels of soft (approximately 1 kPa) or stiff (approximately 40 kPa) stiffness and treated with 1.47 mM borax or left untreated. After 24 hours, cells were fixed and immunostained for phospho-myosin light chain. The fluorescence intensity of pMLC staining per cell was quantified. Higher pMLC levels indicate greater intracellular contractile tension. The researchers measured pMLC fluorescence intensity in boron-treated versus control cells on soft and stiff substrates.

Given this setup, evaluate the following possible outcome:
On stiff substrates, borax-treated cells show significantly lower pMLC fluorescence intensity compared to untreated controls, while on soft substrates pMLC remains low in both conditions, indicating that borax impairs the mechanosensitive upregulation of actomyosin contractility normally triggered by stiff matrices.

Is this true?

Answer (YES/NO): NO